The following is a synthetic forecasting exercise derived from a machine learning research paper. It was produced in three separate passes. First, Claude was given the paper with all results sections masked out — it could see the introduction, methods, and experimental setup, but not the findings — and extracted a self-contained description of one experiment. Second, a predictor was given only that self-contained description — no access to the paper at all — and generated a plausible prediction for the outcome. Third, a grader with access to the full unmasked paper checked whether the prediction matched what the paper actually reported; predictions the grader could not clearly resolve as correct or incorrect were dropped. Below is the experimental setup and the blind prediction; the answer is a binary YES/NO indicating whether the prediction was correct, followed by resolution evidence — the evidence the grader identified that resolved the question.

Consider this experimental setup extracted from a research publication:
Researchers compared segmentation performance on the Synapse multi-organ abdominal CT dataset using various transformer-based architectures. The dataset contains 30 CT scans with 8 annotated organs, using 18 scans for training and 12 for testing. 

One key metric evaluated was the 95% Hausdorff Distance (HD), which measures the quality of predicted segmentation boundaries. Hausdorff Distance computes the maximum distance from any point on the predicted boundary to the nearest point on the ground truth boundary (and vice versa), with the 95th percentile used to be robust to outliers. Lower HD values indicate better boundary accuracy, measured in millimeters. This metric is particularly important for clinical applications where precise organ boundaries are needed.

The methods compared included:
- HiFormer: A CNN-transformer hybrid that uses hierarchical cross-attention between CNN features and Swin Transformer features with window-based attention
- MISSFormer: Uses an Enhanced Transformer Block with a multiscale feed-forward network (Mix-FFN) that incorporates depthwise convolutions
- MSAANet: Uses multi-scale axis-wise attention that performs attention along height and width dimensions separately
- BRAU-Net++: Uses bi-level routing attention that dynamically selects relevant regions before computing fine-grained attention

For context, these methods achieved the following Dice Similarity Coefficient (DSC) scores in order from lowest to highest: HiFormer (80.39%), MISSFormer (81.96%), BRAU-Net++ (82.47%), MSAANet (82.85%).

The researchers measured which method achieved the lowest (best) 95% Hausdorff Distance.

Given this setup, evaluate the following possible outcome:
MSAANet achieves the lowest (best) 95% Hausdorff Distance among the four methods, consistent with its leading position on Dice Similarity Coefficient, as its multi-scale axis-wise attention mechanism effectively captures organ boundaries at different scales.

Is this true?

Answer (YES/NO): NO